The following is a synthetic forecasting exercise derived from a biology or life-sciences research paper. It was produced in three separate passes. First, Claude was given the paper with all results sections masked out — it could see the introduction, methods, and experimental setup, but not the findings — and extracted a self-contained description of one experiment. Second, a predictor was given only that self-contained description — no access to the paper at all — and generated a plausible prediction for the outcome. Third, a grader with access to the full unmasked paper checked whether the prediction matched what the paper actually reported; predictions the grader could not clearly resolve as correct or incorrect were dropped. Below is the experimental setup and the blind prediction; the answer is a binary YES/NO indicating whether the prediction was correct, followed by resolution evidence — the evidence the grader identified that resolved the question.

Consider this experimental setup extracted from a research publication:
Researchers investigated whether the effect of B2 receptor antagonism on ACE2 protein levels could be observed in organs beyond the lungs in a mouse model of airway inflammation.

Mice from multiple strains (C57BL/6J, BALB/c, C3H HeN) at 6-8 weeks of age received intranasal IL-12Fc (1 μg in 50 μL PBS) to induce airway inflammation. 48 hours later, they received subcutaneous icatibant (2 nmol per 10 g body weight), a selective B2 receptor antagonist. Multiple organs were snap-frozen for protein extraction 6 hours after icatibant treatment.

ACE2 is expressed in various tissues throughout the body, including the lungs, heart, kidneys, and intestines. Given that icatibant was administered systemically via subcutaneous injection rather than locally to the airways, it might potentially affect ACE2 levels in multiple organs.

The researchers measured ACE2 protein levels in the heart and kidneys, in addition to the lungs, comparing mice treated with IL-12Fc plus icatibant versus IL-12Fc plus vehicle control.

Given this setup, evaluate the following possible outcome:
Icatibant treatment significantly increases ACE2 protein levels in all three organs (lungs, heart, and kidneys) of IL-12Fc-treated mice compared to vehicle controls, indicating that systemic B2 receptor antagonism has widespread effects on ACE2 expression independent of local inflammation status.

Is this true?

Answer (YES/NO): NO